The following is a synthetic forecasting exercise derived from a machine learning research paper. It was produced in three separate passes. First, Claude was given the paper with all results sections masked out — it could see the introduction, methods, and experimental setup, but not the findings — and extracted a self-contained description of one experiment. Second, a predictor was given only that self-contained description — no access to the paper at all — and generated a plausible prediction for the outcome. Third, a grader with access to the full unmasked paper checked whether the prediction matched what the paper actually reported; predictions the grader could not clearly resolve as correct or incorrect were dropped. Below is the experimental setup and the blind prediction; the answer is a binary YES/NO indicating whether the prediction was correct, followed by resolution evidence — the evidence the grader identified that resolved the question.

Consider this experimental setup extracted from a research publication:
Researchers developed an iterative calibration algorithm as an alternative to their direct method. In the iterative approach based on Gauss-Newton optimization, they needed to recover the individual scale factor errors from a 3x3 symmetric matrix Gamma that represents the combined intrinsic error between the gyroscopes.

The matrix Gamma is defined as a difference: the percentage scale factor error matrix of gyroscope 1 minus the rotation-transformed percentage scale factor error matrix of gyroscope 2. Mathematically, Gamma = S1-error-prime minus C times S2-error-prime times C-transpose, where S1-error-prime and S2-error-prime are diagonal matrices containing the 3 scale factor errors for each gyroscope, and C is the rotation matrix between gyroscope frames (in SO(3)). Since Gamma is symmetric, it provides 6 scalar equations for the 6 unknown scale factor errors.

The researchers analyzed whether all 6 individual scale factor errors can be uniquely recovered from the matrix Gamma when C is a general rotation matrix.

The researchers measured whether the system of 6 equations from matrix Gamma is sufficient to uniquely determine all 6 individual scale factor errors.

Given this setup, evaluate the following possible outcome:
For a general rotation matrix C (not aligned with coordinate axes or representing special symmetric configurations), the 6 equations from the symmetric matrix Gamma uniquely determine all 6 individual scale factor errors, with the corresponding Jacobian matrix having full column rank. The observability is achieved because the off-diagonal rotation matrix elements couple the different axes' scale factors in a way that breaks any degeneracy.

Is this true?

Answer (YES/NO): NO